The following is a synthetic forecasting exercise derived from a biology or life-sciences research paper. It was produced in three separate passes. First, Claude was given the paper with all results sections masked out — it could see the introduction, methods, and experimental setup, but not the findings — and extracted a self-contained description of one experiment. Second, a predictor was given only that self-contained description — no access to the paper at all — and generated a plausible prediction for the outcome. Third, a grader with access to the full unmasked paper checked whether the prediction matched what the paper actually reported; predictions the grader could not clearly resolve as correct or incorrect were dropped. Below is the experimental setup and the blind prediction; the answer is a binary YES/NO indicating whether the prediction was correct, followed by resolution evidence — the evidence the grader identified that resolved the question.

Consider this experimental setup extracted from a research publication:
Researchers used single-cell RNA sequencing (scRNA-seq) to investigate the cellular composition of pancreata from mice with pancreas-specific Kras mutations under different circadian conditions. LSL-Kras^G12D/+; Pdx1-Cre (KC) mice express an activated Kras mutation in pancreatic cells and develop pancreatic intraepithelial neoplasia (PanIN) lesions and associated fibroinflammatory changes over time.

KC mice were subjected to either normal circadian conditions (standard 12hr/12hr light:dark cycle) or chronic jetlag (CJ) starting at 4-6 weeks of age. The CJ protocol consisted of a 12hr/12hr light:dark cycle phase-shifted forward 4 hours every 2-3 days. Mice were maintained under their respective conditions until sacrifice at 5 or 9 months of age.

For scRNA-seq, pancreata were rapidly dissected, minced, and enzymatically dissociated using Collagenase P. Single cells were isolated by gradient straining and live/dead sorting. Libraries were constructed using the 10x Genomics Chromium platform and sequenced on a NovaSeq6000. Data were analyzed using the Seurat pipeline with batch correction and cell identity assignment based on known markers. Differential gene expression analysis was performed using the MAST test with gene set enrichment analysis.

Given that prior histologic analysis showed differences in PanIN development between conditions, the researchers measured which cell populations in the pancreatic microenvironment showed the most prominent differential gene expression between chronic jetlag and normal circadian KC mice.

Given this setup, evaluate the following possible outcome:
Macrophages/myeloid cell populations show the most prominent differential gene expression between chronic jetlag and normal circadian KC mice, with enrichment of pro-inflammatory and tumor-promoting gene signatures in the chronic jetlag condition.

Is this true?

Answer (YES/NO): NO